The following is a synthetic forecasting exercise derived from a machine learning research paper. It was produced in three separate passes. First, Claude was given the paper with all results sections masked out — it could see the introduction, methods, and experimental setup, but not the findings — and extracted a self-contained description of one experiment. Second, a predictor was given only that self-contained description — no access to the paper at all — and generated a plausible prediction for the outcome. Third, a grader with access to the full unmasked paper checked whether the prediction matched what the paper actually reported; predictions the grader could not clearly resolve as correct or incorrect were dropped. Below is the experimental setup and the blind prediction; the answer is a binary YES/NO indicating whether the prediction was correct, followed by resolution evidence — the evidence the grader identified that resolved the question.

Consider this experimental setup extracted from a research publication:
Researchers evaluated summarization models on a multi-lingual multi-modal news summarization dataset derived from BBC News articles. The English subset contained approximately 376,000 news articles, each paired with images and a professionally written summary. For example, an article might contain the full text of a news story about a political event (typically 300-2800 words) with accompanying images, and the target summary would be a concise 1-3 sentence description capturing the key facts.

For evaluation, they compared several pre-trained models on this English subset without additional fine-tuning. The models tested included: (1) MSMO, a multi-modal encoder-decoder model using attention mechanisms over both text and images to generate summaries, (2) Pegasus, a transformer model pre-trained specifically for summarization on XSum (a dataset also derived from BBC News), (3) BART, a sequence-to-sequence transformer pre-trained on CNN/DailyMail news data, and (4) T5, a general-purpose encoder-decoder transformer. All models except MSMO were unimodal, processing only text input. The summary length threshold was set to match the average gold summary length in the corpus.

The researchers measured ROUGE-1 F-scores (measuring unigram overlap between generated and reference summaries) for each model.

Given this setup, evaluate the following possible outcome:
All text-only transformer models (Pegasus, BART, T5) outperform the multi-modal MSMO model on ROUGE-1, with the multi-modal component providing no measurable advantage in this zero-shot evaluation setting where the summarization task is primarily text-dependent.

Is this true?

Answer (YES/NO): NO